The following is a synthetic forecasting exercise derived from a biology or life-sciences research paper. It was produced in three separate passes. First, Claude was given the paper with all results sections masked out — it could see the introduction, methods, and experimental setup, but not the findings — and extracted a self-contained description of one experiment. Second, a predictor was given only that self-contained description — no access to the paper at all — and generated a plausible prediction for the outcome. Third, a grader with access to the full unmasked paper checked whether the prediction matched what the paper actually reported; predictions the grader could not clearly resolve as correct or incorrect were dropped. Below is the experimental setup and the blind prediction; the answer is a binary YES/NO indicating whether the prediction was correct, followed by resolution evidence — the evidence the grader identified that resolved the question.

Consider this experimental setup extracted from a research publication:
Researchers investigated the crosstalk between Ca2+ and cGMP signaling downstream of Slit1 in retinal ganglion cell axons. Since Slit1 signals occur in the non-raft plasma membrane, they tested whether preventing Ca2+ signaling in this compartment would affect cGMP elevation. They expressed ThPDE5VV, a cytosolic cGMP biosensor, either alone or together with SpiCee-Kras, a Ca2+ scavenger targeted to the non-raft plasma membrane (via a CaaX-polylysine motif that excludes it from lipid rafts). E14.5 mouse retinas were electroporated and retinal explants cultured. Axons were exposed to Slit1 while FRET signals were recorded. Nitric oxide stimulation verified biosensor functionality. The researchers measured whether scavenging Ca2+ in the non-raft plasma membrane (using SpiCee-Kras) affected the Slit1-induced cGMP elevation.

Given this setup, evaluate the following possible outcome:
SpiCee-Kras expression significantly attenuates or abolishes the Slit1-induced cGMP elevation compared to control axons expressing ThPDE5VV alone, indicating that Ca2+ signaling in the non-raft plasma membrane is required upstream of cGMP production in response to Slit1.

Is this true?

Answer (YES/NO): YES